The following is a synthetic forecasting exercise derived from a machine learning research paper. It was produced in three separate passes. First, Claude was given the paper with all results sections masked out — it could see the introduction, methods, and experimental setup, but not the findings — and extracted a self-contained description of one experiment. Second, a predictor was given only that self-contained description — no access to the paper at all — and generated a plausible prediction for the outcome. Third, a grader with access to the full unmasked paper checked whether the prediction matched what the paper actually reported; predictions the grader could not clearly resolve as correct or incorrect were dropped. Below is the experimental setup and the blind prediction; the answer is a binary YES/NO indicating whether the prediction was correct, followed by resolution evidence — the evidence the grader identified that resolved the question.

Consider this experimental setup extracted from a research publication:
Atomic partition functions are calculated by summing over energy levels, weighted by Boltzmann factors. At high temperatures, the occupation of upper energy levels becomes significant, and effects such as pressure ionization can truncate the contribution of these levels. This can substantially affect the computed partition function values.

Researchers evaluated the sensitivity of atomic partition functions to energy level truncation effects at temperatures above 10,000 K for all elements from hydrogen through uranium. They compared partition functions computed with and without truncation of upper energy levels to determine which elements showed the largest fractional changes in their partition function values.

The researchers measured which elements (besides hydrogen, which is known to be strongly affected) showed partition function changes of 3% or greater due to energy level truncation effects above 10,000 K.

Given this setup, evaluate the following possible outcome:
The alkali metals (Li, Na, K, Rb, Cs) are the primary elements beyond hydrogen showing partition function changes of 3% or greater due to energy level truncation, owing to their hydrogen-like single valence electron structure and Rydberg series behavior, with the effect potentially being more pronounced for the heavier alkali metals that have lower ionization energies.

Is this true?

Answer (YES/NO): NO